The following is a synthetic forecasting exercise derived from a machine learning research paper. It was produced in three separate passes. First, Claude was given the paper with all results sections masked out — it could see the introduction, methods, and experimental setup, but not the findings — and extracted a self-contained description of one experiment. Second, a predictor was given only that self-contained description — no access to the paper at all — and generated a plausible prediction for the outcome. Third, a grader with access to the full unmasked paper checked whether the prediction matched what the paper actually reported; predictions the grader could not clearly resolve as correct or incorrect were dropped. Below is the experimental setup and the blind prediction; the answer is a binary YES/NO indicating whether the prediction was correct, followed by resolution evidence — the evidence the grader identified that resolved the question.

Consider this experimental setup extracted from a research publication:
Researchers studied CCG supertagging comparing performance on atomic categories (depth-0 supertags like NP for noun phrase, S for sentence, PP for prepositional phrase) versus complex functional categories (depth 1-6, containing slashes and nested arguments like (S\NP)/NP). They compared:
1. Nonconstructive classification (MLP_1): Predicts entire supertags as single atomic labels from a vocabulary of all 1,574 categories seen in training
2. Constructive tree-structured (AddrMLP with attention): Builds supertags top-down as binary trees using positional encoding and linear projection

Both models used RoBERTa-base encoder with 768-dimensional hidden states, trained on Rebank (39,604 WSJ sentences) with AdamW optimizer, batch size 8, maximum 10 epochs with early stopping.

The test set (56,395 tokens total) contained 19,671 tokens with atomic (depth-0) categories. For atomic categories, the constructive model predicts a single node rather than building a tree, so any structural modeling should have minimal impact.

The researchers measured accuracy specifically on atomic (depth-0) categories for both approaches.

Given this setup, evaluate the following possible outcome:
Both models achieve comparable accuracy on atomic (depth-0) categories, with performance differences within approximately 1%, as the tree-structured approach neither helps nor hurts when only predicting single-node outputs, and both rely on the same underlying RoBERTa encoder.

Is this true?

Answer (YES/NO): YES